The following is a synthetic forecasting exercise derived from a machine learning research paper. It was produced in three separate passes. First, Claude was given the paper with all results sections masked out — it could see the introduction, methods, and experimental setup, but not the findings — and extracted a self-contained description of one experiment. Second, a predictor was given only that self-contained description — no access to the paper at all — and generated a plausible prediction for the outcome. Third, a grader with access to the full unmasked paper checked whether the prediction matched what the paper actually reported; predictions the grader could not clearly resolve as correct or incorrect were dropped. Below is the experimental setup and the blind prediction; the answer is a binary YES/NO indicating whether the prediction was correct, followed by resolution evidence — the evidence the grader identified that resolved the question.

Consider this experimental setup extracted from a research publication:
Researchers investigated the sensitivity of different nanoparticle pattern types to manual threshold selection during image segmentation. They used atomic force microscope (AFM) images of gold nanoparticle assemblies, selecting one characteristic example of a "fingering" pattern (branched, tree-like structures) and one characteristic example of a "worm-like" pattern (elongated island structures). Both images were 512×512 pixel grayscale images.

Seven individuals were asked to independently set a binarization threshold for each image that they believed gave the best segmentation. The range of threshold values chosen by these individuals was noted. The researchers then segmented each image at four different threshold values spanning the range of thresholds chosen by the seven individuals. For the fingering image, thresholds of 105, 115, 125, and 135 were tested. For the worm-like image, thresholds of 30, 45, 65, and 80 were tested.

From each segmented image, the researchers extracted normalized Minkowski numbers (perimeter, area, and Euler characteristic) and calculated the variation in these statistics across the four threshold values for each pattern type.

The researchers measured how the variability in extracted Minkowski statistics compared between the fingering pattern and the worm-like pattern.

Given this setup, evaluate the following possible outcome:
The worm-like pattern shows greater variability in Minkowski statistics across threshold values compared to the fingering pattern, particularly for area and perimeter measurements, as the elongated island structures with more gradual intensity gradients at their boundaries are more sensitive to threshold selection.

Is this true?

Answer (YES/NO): YES